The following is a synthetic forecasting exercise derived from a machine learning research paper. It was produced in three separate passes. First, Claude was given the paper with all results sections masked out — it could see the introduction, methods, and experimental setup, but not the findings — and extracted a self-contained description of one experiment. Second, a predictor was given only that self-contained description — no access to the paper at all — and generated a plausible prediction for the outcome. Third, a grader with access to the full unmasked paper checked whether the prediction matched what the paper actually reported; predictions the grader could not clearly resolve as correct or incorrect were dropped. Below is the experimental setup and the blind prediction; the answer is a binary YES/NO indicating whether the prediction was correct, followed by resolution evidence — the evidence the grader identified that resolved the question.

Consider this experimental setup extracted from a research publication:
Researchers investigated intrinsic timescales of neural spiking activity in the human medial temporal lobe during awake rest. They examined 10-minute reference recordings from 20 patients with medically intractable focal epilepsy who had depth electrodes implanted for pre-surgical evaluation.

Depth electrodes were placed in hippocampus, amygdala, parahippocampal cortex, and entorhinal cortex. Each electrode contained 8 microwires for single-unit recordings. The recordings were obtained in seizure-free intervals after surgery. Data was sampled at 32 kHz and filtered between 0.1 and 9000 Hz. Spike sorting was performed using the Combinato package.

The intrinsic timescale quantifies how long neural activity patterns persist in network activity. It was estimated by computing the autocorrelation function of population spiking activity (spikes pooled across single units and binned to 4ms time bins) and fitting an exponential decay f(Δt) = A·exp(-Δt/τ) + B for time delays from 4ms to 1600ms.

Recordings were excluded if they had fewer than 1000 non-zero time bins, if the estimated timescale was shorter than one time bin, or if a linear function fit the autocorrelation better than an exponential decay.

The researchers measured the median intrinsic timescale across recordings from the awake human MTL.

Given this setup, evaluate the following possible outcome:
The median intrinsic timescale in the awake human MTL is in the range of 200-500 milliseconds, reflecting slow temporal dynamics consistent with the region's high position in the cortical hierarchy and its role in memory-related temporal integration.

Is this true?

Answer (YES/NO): NO